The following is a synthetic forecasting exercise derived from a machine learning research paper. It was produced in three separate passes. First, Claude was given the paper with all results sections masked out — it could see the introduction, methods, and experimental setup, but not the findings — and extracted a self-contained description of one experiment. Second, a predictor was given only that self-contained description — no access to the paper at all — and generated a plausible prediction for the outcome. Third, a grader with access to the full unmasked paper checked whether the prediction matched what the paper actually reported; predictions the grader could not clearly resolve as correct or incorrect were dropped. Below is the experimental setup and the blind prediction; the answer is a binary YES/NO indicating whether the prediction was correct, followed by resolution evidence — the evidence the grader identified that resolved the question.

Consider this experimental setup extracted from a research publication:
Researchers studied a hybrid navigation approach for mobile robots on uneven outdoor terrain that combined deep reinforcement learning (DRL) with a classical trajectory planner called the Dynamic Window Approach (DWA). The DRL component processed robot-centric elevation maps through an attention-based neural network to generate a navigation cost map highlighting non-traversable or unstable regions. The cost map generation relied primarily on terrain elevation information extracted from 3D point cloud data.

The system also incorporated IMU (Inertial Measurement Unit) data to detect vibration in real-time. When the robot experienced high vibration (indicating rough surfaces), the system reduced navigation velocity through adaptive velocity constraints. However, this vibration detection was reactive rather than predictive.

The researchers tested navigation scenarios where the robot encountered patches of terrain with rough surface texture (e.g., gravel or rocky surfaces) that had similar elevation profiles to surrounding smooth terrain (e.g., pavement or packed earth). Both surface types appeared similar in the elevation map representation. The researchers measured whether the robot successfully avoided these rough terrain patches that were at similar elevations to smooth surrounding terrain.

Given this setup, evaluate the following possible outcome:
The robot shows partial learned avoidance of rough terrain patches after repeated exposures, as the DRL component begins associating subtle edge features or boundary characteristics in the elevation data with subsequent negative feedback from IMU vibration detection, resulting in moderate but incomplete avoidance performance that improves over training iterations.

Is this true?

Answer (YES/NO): NO